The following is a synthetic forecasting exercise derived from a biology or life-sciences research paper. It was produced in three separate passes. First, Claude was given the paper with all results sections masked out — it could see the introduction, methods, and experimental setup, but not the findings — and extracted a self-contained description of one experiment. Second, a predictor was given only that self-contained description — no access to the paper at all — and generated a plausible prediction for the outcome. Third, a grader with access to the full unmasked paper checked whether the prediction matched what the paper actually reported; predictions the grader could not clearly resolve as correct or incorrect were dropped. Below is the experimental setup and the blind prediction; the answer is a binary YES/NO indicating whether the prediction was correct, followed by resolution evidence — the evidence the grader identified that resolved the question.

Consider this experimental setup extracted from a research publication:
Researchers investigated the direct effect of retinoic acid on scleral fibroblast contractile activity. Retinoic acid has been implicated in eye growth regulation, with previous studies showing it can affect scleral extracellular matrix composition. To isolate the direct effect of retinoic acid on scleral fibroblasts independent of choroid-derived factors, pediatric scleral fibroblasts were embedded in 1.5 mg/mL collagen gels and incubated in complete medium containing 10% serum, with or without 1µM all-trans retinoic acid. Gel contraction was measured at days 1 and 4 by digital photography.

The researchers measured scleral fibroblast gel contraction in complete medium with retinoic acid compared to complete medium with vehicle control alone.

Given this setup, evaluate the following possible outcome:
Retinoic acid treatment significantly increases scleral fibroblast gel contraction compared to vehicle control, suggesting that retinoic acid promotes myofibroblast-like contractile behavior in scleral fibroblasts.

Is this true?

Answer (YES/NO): NO